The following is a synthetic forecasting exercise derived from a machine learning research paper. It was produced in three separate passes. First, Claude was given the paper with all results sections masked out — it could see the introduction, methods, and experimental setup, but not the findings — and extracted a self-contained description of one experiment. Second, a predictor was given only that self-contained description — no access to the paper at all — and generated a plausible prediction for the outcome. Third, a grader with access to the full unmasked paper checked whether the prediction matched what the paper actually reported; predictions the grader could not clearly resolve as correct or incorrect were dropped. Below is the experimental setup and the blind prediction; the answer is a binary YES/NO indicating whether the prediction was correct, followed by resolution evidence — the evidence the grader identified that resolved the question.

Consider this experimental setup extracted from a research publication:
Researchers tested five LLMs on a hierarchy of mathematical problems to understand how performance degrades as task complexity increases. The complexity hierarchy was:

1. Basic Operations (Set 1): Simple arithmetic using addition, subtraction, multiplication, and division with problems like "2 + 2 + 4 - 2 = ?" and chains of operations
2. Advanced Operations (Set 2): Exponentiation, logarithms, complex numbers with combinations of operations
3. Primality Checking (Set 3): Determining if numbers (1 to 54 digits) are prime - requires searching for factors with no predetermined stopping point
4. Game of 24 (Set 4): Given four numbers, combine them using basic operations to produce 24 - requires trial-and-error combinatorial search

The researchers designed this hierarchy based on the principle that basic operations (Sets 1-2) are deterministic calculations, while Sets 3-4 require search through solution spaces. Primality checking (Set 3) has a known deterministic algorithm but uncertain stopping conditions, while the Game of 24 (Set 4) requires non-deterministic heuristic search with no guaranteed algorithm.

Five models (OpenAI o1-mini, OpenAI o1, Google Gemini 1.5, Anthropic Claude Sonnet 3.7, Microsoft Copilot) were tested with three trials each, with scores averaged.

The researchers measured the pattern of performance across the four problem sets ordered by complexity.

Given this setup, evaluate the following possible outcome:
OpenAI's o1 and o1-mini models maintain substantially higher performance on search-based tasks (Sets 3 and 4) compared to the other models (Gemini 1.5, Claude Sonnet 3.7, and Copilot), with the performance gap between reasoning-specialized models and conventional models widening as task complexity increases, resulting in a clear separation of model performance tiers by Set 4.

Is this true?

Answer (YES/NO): NO